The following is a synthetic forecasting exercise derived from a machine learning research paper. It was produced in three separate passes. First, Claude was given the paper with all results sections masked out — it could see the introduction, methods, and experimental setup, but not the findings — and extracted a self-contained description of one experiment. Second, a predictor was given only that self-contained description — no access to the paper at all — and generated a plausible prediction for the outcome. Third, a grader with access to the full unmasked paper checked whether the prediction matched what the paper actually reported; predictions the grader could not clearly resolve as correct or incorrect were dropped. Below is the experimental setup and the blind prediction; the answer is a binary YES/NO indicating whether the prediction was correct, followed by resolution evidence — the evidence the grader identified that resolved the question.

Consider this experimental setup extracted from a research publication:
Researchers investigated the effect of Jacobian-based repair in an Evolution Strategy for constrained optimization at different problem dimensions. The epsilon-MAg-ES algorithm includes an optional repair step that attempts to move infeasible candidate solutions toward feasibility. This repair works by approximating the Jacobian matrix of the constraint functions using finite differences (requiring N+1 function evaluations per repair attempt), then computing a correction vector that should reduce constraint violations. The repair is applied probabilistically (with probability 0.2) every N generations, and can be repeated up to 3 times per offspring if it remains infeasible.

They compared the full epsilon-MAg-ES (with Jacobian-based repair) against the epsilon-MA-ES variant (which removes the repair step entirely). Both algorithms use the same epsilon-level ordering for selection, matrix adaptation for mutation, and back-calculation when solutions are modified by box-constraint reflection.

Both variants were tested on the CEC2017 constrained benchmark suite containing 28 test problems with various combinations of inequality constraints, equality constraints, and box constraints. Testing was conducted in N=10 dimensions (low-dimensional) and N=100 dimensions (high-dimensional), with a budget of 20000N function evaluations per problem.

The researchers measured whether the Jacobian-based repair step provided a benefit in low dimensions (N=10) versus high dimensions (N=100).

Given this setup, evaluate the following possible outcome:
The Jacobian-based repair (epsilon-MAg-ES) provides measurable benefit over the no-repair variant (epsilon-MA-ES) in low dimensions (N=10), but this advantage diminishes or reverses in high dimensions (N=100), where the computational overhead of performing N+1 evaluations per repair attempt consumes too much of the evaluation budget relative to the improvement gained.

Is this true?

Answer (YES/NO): YES